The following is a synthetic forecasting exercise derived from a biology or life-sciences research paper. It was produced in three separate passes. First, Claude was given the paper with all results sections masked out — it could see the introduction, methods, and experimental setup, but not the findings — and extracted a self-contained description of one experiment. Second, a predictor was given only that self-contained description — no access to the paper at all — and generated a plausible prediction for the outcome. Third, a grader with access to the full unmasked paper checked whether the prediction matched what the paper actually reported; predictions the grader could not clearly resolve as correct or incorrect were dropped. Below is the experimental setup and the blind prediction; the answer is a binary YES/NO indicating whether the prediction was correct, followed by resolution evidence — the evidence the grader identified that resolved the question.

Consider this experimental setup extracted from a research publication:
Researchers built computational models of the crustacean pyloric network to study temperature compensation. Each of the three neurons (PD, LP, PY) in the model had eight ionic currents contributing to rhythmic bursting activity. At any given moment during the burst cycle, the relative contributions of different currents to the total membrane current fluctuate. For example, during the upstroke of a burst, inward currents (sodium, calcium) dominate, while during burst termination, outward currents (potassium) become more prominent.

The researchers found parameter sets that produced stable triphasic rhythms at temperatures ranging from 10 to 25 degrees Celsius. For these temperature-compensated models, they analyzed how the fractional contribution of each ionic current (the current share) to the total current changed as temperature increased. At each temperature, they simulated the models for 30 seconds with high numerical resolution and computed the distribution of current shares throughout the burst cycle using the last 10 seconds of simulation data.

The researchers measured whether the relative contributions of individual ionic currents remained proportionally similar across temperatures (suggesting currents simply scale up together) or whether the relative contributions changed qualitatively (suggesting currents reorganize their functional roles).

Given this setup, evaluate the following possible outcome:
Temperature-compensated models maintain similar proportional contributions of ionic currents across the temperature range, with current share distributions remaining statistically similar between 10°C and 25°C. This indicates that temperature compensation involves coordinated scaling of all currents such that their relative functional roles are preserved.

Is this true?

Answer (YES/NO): NO